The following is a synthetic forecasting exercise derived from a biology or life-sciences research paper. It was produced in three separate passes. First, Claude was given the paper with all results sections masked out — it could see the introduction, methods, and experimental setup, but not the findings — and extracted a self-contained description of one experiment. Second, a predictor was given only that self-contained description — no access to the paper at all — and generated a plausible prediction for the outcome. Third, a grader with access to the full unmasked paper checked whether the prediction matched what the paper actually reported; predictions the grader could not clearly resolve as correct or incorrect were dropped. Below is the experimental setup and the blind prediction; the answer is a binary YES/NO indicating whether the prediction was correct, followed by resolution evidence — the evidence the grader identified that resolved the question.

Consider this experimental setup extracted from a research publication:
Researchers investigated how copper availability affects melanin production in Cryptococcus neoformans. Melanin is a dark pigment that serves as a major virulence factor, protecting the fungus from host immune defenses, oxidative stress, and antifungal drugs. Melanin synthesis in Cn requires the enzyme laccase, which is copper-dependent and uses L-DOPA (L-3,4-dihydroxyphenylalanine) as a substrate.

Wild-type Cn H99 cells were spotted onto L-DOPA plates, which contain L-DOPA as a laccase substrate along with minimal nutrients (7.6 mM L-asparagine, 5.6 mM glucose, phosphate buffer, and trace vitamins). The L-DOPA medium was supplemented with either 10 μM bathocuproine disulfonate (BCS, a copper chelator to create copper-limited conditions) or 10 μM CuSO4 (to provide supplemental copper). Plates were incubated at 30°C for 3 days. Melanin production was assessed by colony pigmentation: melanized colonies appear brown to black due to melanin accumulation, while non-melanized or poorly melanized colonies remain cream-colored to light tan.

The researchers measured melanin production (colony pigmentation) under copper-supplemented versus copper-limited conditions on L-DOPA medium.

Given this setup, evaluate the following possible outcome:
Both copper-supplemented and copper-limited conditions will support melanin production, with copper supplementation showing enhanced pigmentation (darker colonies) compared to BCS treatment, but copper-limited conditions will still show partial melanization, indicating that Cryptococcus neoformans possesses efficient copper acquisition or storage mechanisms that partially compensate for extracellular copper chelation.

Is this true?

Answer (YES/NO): YES